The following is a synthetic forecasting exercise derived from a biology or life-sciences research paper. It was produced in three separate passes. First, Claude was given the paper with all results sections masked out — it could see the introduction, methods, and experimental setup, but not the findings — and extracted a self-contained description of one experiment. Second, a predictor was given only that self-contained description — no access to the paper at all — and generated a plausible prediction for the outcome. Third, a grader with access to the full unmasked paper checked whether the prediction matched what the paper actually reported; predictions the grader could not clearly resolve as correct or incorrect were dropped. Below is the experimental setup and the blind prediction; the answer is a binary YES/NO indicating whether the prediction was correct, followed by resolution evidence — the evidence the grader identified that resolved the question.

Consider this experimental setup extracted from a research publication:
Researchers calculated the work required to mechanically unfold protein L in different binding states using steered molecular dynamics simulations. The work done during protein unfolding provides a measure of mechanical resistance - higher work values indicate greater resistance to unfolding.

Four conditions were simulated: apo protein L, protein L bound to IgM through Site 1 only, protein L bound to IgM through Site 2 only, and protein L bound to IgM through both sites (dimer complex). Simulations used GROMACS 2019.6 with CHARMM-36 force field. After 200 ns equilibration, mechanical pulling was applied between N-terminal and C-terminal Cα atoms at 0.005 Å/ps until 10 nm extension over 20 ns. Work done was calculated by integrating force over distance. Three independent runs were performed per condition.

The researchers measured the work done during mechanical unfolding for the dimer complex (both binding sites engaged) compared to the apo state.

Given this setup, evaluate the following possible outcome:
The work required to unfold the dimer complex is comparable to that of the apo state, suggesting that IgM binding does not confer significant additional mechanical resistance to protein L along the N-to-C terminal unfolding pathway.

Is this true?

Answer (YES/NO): NO